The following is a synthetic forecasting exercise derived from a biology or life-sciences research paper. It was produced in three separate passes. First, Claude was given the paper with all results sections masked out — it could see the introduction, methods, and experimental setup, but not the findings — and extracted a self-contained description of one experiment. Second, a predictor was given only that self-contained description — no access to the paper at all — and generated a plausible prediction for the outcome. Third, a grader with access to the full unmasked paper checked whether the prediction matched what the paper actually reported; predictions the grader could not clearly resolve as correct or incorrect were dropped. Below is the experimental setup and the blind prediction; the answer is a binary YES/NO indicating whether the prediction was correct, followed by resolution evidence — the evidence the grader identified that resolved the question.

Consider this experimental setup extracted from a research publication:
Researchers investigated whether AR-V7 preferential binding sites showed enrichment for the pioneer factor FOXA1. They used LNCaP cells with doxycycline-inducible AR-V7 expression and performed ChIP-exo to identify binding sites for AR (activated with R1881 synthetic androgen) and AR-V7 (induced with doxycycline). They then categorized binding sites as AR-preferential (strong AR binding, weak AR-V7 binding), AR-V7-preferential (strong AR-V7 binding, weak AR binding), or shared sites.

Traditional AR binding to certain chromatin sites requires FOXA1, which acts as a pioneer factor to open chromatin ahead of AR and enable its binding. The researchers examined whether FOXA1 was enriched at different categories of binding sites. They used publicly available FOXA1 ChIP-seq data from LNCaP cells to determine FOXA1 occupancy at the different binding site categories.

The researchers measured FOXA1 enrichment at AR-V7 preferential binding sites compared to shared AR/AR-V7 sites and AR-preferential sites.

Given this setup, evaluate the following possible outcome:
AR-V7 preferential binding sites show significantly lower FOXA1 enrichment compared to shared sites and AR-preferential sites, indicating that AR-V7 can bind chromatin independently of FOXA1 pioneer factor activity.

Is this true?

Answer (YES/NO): YES